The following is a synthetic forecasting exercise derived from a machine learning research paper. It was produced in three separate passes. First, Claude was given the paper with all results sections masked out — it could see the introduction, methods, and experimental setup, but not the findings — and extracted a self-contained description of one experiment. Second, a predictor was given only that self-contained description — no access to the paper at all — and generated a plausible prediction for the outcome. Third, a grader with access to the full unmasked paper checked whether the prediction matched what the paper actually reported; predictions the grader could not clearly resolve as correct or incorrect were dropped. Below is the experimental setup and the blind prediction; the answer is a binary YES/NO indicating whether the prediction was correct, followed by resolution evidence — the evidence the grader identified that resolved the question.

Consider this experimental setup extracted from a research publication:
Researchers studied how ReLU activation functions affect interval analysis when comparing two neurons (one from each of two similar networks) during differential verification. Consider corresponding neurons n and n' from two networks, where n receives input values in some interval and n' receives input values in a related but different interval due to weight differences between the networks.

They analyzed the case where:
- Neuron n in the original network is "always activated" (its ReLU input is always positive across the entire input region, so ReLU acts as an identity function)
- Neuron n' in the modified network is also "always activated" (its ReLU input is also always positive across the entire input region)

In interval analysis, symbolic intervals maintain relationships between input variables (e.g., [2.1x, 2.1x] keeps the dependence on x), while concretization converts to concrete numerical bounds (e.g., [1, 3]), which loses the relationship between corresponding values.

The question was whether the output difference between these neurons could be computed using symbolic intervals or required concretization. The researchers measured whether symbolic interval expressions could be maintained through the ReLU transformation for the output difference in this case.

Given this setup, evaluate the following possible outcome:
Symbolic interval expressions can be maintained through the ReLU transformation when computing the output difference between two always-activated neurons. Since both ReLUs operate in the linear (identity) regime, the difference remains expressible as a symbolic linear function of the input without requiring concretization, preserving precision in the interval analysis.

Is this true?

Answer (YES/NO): YES